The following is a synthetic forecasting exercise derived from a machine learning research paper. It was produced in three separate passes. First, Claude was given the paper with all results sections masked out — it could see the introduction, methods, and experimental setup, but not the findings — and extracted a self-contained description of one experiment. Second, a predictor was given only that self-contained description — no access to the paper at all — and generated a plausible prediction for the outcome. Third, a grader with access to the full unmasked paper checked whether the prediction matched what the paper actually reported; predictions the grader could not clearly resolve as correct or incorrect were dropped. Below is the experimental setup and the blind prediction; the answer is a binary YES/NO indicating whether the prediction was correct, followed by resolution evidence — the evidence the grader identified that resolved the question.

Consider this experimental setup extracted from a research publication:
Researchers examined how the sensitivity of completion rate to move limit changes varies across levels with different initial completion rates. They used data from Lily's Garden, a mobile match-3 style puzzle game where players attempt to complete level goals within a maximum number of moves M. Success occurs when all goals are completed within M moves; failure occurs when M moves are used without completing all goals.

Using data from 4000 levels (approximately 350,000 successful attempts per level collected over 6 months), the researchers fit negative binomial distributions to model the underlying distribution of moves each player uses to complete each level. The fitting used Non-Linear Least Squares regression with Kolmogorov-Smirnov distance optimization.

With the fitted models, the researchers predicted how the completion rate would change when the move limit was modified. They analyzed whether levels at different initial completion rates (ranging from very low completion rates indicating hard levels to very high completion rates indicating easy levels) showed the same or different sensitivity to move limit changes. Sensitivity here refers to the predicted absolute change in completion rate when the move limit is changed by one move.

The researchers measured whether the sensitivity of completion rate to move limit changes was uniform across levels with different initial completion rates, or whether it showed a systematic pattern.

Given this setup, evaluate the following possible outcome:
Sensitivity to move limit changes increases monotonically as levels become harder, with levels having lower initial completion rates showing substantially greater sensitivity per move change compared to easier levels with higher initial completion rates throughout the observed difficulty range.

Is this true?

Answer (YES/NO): NO